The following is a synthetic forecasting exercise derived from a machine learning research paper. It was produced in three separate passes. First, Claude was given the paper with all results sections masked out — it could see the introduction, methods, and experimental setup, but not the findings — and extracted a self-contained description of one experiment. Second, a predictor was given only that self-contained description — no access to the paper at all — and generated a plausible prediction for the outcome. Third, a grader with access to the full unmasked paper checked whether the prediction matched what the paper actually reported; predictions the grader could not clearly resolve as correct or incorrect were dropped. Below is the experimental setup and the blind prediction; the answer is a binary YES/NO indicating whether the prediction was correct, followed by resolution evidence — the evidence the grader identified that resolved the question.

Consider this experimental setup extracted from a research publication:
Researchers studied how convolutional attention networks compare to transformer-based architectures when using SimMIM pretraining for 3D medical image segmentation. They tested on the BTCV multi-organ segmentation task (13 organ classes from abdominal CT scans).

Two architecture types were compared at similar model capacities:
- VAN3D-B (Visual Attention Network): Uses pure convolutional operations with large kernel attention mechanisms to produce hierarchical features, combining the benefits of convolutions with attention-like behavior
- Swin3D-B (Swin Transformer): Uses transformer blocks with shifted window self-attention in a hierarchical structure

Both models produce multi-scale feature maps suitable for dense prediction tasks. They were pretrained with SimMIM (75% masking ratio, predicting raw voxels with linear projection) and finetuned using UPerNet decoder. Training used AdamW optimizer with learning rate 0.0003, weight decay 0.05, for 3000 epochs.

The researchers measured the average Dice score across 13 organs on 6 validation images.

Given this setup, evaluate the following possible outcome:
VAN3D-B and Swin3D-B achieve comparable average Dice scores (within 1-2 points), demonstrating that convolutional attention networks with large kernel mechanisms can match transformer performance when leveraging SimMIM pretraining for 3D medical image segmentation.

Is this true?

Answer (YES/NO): YES